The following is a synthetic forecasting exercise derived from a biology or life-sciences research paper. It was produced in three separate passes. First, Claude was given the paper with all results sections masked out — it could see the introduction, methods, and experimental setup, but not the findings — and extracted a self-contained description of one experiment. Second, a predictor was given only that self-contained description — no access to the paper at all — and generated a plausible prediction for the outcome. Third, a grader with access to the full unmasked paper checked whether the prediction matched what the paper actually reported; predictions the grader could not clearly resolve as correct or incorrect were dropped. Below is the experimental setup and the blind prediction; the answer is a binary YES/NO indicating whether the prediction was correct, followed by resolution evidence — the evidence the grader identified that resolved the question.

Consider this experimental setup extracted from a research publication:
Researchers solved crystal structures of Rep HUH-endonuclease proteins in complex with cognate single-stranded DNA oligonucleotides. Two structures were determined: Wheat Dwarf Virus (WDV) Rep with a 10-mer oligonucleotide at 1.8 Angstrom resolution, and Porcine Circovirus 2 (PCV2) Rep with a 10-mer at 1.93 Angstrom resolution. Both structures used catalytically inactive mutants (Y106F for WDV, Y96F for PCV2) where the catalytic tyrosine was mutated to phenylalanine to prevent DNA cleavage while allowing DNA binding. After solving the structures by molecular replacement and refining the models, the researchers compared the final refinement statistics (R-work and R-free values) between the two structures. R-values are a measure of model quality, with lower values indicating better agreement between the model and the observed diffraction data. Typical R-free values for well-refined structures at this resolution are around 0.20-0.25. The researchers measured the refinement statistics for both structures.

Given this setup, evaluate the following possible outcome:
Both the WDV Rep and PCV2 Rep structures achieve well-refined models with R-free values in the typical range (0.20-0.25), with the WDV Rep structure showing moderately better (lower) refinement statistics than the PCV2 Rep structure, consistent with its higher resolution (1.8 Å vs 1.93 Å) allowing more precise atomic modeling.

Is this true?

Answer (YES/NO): NO